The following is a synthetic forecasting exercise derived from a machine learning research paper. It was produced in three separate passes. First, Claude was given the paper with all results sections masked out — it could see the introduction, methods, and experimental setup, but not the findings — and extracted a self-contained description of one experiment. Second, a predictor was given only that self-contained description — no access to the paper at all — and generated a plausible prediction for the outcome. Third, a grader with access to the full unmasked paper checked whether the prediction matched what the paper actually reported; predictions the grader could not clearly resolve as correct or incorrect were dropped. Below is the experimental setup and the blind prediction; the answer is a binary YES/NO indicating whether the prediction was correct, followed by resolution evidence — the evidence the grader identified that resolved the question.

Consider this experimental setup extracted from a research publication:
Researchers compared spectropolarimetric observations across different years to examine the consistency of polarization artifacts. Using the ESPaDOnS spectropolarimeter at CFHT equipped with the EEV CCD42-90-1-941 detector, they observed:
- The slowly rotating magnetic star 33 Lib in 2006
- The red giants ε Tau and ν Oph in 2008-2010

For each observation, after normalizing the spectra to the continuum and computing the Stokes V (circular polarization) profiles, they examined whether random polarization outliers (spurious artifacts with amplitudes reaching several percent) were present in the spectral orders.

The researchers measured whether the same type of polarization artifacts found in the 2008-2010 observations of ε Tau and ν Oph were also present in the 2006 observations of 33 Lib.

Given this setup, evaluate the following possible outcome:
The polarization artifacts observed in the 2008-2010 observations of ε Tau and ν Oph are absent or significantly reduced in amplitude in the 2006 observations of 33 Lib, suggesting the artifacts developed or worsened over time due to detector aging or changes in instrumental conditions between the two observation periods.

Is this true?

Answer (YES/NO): NO